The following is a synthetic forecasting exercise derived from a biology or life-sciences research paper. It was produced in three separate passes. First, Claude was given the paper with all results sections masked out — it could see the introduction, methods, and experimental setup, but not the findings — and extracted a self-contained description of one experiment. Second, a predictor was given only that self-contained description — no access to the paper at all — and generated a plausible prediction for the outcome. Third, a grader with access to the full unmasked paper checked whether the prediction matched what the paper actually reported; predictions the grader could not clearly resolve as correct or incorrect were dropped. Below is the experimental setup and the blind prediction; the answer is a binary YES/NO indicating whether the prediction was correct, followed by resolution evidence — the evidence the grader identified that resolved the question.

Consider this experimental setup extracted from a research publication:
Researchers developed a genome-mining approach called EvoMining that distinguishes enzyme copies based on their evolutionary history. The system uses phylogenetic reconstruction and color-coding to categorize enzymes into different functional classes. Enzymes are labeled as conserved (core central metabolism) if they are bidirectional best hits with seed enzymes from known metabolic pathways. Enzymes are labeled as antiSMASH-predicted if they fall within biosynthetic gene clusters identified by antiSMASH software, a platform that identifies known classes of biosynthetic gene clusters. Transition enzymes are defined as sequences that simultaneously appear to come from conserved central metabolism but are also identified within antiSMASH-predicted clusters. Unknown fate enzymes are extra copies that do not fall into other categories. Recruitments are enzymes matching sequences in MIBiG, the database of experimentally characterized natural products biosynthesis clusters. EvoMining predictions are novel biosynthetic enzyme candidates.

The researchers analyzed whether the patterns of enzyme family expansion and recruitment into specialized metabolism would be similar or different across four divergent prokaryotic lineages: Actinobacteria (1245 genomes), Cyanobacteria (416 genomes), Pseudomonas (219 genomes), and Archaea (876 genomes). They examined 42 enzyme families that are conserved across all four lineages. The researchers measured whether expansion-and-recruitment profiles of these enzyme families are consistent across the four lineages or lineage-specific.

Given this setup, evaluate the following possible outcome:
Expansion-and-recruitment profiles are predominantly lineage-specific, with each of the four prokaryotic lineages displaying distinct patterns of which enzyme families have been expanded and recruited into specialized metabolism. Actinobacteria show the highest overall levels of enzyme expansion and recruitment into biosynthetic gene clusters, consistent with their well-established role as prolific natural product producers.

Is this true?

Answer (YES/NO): NO